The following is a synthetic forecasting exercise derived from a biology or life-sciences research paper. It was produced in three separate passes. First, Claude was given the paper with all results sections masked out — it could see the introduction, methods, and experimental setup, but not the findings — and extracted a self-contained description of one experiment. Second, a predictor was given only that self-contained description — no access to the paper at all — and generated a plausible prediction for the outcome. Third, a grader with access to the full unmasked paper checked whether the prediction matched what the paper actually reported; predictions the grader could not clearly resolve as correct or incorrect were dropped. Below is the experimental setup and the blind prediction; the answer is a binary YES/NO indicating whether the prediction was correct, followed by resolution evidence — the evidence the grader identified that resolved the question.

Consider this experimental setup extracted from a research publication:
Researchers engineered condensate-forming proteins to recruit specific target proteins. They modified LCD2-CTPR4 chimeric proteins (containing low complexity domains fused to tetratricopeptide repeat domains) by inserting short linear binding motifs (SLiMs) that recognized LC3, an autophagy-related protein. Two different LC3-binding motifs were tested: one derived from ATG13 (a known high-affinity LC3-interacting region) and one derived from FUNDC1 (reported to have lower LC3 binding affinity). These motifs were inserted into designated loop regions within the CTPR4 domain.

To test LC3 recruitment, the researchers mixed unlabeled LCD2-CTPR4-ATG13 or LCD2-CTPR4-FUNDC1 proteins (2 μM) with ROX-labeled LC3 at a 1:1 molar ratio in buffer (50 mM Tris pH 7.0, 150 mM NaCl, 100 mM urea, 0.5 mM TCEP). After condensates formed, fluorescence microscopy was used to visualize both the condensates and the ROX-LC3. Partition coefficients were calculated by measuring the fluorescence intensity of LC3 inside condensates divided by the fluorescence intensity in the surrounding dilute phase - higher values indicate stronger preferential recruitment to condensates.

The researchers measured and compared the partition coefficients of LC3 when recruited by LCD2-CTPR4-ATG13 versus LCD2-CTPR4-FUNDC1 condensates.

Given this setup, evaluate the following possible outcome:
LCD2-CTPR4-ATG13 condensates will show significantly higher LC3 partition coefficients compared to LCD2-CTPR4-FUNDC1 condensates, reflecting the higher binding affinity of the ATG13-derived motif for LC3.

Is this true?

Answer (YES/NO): NO